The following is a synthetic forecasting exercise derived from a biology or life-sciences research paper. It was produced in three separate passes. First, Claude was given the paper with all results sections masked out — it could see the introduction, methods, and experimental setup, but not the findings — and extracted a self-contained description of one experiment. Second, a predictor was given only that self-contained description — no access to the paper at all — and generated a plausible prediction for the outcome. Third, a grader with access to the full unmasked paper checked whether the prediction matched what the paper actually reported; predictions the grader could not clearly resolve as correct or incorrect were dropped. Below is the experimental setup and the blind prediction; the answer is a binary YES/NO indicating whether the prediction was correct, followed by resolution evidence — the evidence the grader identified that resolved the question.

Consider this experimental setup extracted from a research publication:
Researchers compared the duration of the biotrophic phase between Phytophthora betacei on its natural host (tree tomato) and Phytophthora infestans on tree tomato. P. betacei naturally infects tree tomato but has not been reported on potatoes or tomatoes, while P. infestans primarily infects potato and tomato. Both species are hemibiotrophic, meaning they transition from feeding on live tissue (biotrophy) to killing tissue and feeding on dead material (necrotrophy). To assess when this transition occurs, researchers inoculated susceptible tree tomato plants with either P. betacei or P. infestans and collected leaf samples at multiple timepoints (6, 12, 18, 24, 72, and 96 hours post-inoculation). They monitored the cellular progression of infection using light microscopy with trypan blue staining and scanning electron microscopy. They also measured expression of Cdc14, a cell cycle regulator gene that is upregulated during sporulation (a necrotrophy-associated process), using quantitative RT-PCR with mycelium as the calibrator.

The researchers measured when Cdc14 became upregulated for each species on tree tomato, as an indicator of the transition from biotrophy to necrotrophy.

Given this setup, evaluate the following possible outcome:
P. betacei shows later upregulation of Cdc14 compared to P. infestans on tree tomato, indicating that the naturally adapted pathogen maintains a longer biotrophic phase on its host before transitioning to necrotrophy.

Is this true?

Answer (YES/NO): YES